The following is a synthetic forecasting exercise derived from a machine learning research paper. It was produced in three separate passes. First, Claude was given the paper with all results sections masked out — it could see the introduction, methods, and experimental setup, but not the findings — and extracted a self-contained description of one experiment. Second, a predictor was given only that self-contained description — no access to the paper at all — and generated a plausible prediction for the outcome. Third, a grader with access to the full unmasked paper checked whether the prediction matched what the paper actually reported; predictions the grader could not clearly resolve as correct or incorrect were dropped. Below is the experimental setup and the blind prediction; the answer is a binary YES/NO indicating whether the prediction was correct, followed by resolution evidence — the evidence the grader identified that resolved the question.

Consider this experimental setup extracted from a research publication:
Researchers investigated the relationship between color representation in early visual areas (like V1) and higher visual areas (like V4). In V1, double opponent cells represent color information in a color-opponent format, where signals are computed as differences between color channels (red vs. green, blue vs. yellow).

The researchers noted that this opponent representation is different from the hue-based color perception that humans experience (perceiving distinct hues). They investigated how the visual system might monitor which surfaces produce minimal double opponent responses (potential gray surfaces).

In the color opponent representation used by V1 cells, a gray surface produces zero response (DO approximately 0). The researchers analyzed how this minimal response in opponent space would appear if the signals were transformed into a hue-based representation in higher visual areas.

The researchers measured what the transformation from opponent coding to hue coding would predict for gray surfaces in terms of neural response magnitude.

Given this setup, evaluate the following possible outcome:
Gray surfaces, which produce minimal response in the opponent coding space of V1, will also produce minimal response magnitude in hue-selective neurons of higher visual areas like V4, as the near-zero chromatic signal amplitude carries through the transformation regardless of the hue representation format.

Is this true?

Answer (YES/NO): NO